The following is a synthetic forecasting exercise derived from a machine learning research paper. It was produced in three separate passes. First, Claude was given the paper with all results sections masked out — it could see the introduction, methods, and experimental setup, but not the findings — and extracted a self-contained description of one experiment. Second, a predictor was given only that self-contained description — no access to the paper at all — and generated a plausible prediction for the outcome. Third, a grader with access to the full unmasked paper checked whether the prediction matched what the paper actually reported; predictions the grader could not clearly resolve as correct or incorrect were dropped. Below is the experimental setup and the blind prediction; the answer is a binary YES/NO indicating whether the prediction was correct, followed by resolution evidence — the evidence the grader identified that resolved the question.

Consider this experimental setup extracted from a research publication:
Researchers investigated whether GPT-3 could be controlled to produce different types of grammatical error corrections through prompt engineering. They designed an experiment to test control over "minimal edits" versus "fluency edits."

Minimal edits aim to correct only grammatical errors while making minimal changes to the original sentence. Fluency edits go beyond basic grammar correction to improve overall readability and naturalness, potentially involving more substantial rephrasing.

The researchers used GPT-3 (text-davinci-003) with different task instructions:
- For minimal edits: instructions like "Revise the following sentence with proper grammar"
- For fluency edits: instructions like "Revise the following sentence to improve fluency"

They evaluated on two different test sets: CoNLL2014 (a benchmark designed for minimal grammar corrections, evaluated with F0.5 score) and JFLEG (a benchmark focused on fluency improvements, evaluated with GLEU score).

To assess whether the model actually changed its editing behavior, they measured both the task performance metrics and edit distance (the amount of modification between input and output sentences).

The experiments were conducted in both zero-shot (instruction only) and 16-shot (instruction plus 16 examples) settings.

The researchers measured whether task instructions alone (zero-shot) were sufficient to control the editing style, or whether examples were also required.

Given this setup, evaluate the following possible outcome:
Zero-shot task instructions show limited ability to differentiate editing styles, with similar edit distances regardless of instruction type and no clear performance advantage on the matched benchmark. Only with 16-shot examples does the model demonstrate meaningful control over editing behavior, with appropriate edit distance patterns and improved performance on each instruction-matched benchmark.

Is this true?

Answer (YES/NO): NO